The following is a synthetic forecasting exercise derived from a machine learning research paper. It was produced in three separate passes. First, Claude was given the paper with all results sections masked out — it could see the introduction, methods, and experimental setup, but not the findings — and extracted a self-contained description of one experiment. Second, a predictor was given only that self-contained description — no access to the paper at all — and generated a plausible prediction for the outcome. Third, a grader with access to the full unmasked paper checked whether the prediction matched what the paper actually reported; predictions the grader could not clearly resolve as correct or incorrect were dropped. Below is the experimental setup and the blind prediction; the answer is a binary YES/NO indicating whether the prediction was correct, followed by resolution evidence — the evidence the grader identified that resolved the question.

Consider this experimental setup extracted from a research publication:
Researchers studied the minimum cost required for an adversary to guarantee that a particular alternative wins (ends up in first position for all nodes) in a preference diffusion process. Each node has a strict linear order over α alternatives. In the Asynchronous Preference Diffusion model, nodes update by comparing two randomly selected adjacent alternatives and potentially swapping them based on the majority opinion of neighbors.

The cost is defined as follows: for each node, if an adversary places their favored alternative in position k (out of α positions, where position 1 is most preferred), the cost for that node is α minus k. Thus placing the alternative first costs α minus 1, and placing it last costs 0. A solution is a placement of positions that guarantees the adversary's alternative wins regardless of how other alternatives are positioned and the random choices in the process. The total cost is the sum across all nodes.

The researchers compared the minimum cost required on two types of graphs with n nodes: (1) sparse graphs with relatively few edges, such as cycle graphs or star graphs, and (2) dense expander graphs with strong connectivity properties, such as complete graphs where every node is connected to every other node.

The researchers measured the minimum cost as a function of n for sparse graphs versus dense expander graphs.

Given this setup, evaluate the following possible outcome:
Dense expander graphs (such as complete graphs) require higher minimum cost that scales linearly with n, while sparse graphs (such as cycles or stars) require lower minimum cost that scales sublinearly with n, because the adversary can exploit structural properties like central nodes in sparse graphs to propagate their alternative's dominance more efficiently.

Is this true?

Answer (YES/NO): NO